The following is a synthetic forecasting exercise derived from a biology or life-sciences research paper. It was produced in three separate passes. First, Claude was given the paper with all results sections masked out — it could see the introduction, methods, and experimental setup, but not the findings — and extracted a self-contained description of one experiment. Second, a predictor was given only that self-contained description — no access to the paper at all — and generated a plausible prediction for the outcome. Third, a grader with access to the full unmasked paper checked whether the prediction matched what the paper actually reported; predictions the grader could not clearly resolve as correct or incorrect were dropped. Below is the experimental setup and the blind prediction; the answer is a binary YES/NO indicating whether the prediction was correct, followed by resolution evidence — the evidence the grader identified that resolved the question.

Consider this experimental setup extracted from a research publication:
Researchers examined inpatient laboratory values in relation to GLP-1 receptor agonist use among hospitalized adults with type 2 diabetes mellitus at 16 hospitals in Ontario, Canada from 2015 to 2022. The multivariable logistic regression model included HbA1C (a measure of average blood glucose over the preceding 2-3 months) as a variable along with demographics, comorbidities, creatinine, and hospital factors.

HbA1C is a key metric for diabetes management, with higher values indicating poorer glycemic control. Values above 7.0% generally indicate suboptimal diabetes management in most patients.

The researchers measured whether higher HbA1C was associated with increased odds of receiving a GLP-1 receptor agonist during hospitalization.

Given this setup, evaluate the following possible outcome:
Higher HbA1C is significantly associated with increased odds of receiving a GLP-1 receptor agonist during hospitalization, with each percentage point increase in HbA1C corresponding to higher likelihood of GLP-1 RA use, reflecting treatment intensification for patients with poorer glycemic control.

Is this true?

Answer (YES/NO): YES